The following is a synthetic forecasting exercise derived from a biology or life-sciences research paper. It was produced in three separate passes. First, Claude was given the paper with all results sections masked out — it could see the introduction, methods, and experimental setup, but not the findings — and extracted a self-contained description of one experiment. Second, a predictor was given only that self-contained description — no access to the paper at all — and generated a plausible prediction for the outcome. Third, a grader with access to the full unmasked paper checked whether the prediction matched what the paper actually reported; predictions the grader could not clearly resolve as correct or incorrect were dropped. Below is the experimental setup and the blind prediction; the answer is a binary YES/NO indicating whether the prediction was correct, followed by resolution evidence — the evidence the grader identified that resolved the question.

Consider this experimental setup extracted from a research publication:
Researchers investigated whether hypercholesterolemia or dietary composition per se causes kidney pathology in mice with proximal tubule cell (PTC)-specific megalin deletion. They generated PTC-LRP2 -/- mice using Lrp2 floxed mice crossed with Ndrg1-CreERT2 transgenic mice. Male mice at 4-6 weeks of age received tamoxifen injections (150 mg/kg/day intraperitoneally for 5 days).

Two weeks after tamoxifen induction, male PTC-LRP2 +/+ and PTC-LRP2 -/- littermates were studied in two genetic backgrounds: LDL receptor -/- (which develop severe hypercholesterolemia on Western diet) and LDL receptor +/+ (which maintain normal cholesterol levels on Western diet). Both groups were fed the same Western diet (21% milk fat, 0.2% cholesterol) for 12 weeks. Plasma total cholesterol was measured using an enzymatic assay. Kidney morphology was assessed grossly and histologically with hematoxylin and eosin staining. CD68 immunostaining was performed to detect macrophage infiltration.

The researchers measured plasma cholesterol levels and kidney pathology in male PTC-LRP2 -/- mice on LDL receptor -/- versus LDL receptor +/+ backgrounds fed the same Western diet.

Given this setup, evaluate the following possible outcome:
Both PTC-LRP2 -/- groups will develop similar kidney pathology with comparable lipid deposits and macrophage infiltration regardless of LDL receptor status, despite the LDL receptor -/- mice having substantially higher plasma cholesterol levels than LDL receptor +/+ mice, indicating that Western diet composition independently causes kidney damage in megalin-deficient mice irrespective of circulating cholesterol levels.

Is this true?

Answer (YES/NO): NO